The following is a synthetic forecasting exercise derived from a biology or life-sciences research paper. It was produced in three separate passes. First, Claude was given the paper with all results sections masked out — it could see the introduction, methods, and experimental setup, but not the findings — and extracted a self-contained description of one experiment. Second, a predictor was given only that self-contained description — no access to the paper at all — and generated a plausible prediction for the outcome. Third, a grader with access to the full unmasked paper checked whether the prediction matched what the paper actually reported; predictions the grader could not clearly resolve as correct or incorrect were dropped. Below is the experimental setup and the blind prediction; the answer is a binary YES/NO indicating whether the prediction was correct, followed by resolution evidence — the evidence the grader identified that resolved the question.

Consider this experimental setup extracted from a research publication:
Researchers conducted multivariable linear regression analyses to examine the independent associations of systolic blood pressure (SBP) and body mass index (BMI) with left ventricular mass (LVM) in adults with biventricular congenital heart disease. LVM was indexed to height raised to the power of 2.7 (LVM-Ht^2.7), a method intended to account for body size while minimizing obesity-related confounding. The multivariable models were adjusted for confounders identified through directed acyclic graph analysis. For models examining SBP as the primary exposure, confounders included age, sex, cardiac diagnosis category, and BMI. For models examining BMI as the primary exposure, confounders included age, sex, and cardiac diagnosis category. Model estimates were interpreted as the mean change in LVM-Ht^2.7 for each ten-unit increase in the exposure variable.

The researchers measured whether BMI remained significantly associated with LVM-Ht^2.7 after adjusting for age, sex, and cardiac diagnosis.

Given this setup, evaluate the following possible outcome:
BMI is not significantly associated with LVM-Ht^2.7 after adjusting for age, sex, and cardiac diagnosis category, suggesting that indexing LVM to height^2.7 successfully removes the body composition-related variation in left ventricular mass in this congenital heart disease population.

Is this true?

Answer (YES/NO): NO